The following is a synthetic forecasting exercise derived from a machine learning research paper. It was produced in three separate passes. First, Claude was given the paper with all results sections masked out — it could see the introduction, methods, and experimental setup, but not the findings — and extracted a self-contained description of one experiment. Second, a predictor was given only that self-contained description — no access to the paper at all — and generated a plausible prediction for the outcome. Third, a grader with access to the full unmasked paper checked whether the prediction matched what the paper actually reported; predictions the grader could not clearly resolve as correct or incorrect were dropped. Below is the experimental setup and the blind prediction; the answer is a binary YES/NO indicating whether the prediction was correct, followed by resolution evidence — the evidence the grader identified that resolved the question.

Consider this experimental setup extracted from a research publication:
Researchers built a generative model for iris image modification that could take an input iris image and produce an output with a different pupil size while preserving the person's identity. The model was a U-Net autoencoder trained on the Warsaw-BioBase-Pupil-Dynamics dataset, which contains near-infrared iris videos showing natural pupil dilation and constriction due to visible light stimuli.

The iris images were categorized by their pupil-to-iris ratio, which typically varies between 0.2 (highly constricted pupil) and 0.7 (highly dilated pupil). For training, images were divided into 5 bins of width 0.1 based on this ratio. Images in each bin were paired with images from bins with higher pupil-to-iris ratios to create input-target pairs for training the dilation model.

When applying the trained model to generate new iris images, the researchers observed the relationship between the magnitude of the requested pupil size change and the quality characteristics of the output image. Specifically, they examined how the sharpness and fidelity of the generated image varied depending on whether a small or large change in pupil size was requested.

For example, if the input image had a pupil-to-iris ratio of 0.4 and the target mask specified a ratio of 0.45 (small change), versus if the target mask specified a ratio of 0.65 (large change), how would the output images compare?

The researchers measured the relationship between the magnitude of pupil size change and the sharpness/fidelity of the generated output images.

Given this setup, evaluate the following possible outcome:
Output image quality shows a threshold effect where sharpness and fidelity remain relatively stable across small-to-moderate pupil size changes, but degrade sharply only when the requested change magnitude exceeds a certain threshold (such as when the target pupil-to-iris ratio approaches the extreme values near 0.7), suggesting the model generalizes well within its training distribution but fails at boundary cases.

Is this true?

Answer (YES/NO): NO